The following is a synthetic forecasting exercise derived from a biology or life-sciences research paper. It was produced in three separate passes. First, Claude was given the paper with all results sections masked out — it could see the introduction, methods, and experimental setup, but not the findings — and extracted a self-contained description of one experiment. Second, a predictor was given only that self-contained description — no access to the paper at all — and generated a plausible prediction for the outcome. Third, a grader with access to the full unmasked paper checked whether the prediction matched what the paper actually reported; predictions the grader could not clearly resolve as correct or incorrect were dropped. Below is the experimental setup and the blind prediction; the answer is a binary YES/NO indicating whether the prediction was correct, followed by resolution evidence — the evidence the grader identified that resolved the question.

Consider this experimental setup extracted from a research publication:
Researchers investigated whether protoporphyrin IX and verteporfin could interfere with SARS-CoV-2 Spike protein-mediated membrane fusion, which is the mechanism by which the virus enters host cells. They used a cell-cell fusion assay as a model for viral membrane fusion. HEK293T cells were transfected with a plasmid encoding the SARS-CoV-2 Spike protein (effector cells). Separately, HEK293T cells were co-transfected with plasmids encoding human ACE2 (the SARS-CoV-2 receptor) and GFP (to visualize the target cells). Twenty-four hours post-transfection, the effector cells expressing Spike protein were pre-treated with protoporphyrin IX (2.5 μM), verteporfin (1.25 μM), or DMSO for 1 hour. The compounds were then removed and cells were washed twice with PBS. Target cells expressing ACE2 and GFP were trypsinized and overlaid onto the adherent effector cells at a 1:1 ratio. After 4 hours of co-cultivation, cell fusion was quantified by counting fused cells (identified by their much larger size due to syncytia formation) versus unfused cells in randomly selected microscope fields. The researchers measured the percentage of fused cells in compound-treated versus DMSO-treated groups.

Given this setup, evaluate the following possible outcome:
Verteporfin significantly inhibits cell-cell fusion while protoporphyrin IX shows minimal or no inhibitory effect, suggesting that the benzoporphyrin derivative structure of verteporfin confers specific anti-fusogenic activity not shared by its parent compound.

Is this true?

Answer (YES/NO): NO